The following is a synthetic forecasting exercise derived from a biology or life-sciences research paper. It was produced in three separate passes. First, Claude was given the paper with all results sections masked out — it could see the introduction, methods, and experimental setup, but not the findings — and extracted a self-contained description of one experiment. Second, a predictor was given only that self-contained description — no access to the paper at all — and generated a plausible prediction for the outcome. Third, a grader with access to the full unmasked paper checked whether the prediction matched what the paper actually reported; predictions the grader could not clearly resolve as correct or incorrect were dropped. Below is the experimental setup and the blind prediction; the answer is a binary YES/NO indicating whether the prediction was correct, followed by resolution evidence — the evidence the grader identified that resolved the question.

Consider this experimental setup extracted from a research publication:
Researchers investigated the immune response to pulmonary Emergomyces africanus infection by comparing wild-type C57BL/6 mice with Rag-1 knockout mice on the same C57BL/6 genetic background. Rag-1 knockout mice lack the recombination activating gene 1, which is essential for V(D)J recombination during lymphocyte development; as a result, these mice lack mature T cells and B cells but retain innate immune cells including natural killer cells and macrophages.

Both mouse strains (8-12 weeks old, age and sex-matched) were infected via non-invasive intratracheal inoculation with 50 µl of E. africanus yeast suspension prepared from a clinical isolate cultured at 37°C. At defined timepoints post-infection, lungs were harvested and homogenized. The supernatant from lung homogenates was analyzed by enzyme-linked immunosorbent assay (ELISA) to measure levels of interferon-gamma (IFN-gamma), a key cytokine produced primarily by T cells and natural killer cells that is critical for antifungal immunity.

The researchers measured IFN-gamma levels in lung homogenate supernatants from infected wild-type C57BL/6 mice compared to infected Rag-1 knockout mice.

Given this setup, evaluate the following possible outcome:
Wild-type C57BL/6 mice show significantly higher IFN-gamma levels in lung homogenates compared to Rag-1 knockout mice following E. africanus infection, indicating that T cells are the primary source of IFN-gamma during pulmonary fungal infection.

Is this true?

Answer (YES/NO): YES